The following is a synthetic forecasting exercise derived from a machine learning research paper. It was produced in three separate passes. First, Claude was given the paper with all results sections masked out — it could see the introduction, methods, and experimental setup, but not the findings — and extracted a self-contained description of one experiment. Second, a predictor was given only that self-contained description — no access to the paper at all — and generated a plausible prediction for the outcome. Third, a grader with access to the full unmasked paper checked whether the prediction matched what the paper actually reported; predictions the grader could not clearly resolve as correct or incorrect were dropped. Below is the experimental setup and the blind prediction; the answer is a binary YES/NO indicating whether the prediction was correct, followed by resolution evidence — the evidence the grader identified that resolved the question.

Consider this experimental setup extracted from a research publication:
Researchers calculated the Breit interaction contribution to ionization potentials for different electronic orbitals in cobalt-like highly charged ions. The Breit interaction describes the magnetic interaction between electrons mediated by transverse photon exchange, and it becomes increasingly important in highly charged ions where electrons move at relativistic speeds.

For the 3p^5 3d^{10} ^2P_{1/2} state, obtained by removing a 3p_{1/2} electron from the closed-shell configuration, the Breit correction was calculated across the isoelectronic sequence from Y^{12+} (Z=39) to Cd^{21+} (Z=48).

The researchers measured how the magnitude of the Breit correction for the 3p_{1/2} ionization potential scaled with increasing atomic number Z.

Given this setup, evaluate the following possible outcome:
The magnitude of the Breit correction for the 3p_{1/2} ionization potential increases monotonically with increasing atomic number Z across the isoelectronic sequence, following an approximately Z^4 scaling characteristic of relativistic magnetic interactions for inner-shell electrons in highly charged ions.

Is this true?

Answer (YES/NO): NO